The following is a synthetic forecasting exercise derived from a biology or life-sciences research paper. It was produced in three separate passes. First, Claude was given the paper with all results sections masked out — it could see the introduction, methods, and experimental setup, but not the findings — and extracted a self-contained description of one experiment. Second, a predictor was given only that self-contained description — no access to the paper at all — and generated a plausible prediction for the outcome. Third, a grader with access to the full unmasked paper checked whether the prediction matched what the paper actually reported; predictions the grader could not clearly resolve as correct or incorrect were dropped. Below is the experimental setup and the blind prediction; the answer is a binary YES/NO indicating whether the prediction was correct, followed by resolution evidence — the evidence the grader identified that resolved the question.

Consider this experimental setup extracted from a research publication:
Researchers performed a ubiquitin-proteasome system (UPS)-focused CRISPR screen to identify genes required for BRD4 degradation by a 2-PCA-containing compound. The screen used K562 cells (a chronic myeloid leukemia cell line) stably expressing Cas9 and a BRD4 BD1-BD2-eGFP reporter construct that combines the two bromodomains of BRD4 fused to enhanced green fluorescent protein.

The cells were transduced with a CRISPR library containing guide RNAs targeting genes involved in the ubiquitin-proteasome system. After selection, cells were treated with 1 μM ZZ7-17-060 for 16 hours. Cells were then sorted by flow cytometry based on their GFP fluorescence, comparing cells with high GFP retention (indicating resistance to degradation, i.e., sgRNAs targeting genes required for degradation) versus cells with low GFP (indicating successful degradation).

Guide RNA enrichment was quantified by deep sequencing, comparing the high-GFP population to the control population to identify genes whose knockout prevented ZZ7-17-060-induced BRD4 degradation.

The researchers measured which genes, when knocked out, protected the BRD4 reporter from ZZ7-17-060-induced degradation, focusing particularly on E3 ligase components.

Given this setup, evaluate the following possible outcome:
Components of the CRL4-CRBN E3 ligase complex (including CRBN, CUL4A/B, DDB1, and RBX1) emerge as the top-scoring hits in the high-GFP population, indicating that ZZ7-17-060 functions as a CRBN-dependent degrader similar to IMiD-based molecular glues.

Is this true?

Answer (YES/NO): NO